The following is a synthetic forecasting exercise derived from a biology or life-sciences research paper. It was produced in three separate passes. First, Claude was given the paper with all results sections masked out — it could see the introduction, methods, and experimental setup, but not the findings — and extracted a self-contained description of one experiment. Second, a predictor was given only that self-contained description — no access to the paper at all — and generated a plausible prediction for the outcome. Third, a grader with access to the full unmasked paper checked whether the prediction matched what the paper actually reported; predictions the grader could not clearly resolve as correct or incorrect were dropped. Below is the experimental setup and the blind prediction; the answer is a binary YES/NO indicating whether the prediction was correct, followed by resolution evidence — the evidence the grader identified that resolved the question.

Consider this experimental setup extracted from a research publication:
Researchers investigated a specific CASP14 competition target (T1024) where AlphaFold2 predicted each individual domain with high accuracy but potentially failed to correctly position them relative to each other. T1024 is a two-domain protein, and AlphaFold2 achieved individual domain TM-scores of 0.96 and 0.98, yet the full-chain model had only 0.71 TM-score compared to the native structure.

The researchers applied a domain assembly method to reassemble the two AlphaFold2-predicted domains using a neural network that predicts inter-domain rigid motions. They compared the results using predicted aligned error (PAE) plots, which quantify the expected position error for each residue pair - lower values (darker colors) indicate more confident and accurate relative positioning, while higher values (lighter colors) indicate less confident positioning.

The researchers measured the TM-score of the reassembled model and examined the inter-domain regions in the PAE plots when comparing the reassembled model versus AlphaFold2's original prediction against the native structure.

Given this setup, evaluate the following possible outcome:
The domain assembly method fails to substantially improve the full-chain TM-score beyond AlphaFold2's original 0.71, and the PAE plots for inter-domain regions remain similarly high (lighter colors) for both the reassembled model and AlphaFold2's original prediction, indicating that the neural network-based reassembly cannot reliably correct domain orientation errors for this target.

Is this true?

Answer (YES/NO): NO